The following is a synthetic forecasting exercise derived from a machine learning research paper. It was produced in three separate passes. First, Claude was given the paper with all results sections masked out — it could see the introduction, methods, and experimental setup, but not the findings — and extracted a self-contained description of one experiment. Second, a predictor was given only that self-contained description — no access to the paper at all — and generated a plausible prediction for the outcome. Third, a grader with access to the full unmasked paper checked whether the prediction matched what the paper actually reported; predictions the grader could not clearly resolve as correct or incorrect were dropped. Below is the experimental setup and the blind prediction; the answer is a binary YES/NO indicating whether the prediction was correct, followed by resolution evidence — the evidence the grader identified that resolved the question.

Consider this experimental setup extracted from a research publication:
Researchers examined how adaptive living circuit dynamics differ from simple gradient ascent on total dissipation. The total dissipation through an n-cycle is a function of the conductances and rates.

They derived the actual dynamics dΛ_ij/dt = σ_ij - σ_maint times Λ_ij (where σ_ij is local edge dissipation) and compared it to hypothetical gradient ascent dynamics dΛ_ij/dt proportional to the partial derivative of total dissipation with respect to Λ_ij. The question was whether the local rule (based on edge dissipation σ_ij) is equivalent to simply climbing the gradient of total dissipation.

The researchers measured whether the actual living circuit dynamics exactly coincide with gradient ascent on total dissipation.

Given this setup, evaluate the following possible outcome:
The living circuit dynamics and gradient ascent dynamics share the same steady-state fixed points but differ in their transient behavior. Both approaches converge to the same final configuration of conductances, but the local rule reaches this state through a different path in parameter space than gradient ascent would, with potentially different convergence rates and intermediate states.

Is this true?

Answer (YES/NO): NO